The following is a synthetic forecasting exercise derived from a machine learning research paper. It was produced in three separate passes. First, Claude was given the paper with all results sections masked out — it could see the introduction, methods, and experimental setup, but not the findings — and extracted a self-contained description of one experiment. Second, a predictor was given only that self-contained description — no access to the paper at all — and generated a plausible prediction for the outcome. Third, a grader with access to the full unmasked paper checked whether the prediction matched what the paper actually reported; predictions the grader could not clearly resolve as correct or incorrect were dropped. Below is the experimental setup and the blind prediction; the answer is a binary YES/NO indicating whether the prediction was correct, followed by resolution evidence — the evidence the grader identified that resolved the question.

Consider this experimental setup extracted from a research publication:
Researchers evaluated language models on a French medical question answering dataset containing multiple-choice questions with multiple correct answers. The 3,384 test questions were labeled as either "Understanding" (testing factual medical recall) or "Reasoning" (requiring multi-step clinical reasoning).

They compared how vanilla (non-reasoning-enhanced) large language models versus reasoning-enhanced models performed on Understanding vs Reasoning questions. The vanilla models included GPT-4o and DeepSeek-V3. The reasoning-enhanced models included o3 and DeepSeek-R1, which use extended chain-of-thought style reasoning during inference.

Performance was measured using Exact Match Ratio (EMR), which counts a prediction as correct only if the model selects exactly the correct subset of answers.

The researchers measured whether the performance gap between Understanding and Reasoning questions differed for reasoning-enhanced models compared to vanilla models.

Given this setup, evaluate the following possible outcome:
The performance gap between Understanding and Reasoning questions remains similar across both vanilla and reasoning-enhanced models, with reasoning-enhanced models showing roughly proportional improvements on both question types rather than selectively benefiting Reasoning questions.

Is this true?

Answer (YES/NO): NO